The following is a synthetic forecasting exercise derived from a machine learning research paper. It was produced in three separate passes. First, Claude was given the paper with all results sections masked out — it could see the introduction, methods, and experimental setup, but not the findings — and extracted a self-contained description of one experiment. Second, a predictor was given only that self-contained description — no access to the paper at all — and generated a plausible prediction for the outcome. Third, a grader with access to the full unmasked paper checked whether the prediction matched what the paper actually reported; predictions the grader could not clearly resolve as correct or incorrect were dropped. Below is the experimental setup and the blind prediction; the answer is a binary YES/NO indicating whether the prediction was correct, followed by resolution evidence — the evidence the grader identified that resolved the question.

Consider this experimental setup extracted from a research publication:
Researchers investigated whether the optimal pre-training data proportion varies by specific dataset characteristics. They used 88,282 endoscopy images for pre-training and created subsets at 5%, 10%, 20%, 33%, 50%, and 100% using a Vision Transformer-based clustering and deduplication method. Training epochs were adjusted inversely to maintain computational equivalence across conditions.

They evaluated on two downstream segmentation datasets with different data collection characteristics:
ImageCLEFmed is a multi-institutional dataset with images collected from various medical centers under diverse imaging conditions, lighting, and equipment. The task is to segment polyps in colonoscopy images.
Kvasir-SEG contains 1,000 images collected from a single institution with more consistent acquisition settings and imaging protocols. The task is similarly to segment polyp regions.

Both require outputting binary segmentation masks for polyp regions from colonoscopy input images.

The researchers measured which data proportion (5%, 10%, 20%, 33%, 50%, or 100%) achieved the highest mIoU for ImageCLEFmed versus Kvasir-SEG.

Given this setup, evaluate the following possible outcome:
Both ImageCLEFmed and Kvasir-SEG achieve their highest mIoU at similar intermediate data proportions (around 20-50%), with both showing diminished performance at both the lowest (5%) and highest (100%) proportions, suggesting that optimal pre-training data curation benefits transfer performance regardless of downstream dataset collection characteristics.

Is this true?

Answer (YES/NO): YES